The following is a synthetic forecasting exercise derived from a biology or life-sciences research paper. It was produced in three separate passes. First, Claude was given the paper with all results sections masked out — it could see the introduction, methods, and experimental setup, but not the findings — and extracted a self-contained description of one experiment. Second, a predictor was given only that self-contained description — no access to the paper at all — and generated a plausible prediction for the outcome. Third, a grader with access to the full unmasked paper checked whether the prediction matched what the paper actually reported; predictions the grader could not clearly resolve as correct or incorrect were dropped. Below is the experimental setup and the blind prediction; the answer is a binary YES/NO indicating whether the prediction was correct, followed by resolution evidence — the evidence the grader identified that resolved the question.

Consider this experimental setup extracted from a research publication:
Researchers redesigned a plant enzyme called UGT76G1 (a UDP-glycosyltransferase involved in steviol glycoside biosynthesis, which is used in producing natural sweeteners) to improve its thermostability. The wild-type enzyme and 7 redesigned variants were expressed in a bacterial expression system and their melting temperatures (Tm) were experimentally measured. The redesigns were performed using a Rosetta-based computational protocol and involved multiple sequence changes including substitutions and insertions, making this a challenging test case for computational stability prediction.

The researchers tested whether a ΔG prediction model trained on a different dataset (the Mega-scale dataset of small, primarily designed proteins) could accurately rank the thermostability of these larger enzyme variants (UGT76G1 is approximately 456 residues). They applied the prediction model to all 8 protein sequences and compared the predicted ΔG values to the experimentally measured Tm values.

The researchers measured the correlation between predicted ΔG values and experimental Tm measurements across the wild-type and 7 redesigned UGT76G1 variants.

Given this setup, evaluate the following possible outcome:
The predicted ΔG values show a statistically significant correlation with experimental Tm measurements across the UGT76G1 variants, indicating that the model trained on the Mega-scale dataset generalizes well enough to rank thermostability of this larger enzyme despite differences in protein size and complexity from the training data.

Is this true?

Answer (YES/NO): YES